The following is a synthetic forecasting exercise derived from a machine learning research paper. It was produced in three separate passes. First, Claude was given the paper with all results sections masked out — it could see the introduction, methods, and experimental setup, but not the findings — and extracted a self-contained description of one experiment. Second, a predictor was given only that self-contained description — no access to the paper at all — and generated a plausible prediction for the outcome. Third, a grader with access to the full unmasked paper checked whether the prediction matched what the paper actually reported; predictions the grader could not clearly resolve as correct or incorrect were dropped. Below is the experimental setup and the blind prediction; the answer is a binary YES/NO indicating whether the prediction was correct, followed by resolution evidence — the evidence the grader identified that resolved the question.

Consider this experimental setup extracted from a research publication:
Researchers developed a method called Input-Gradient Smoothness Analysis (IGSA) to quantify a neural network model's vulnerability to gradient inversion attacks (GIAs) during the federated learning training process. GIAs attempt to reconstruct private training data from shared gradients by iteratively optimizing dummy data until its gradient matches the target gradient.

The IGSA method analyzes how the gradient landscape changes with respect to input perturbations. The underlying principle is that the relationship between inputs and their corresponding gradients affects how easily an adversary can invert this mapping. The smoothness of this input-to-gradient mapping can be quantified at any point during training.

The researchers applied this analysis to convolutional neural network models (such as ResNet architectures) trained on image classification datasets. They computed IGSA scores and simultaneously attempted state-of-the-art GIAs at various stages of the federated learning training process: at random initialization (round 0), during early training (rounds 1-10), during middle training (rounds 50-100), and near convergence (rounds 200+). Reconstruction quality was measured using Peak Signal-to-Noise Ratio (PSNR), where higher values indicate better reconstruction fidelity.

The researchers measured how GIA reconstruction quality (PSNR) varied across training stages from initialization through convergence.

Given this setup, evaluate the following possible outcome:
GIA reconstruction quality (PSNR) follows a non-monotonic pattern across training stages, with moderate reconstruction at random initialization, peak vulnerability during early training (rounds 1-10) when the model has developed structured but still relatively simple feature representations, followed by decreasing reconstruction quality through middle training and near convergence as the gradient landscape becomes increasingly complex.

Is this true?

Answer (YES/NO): NO